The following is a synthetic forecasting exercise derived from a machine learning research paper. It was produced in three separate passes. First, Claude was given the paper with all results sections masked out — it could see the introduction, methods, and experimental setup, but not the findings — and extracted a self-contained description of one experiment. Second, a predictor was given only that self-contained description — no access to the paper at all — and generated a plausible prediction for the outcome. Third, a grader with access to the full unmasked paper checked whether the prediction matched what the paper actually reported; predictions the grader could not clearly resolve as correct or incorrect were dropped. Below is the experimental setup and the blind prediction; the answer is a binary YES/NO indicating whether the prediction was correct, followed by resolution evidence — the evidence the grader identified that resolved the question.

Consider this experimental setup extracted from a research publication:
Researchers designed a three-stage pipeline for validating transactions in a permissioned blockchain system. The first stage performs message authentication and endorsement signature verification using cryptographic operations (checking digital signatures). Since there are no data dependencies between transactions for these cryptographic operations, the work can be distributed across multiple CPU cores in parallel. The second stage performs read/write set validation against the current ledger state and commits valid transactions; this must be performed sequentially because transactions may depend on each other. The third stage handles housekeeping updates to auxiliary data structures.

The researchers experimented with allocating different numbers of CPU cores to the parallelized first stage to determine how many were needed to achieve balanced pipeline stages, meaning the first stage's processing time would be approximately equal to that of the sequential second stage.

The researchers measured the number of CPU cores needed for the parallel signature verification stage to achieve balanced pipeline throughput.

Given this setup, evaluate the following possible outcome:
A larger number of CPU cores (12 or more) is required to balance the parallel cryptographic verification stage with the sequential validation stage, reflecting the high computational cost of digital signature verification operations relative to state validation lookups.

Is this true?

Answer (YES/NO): NO